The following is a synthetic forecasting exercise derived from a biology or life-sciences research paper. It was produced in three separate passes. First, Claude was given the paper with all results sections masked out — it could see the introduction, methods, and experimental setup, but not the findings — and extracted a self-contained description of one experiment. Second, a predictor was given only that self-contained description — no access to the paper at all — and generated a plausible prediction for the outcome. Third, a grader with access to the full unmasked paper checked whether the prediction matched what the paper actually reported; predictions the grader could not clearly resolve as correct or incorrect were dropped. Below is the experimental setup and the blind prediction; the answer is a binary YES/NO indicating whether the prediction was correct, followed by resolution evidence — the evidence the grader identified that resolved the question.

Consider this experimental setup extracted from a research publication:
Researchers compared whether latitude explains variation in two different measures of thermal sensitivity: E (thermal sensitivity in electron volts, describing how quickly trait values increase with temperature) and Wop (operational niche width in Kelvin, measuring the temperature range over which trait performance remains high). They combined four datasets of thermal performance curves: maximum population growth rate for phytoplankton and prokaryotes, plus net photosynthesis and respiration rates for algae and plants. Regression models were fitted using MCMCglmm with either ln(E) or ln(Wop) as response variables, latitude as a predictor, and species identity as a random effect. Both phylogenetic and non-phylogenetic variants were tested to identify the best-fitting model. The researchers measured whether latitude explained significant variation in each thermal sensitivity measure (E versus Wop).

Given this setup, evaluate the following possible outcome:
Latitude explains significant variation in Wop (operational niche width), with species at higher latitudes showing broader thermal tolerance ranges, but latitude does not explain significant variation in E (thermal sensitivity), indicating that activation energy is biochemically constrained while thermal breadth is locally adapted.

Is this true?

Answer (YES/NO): NO